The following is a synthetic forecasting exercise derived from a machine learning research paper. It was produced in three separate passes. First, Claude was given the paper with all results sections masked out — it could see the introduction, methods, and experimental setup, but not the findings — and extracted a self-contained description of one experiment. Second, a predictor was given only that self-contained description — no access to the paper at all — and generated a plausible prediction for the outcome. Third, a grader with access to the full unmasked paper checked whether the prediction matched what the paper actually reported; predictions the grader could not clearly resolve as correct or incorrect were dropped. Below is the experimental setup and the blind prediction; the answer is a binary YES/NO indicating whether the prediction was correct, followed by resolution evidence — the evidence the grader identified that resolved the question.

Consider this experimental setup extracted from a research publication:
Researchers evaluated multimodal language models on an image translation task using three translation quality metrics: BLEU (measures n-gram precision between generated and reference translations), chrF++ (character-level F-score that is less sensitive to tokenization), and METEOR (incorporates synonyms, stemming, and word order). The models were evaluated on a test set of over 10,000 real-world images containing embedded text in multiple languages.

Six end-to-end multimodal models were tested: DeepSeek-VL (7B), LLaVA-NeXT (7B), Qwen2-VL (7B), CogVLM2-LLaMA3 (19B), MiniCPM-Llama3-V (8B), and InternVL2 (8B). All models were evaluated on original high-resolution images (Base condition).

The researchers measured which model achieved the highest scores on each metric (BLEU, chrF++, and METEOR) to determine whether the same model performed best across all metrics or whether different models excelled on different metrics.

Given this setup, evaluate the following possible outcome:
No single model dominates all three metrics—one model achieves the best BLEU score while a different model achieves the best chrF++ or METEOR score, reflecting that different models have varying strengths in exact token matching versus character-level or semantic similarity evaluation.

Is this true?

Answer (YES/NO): YES